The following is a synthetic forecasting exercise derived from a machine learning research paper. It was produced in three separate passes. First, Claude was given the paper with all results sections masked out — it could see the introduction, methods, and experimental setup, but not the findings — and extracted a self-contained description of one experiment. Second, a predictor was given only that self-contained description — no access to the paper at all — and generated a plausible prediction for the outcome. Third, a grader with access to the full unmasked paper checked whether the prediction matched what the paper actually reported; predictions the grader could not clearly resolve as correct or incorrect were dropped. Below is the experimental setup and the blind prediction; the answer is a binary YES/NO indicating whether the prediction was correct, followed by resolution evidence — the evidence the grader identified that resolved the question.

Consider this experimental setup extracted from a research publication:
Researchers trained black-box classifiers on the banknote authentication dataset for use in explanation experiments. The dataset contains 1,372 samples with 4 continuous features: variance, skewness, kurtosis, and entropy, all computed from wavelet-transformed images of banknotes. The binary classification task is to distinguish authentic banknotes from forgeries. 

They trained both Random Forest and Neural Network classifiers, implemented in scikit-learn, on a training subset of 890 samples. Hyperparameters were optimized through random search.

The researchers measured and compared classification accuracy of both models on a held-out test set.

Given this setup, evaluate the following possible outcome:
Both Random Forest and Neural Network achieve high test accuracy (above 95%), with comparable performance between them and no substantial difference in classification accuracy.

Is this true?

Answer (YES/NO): YES